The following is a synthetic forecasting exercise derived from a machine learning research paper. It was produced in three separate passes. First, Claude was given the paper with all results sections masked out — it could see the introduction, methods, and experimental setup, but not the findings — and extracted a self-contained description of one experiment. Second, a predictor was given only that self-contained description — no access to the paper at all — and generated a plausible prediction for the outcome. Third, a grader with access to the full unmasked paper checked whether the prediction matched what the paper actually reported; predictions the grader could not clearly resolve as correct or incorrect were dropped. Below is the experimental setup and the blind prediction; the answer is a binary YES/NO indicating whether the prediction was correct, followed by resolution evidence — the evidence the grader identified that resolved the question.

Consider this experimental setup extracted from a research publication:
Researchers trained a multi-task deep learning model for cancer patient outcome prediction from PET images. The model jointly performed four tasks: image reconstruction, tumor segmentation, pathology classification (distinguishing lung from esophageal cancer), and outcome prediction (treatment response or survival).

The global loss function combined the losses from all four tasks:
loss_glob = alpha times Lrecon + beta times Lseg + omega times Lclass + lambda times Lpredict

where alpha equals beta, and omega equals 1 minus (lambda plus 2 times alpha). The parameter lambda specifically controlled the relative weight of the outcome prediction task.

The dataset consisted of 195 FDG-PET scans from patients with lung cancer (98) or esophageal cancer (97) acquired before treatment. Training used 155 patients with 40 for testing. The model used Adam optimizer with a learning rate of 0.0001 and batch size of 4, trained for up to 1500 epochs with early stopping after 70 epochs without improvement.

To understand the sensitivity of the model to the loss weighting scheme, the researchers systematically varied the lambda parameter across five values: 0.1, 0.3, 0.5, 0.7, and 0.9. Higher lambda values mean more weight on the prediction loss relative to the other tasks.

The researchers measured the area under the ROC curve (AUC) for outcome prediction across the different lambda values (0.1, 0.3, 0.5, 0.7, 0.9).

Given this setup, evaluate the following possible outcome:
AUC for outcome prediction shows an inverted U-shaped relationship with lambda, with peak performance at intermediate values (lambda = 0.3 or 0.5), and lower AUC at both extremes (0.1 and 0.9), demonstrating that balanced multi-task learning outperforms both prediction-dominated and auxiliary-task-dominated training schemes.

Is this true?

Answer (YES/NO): YES